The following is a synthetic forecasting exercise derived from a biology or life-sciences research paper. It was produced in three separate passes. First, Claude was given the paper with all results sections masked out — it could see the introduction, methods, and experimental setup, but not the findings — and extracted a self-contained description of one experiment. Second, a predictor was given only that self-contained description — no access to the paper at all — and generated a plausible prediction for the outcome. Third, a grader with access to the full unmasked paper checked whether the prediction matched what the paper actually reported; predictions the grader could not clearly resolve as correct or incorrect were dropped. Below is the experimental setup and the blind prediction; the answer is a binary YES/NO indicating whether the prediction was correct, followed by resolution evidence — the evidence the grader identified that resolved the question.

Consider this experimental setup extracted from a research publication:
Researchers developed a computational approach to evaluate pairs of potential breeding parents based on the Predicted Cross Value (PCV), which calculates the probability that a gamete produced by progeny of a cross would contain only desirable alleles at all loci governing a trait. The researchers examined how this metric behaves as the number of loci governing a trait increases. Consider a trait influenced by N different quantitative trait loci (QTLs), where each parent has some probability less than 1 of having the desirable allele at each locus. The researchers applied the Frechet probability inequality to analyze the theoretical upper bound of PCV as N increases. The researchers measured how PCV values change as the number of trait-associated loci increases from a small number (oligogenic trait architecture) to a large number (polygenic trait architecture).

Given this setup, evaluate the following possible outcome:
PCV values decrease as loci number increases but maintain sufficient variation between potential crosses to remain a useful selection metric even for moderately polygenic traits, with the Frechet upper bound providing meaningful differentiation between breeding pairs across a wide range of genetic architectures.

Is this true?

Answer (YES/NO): NO